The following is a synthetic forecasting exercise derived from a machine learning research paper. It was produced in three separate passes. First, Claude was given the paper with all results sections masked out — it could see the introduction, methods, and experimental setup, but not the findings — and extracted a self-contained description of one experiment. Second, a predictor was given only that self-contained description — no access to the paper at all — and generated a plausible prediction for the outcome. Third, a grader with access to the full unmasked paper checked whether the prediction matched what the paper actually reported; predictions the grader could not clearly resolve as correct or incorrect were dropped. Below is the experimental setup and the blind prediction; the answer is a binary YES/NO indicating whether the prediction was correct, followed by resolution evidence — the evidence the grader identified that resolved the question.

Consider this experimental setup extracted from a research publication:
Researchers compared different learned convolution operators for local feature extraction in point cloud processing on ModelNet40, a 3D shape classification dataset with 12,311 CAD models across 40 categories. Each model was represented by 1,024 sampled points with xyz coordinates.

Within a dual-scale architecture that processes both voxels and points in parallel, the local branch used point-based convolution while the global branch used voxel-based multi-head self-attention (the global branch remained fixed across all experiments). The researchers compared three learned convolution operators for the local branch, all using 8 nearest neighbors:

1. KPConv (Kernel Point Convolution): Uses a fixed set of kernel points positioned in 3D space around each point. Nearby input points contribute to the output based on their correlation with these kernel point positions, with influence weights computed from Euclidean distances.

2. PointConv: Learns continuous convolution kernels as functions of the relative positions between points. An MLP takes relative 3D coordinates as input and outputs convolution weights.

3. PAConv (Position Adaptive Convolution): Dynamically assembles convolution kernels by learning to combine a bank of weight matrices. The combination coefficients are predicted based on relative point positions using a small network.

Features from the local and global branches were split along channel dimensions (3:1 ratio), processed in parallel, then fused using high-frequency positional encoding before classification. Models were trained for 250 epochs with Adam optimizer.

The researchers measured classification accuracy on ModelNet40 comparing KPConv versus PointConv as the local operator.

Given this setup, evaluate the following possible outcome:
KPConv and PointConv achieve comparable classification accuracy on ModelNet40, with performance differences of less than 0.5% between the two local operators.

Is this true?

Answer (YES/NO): YES